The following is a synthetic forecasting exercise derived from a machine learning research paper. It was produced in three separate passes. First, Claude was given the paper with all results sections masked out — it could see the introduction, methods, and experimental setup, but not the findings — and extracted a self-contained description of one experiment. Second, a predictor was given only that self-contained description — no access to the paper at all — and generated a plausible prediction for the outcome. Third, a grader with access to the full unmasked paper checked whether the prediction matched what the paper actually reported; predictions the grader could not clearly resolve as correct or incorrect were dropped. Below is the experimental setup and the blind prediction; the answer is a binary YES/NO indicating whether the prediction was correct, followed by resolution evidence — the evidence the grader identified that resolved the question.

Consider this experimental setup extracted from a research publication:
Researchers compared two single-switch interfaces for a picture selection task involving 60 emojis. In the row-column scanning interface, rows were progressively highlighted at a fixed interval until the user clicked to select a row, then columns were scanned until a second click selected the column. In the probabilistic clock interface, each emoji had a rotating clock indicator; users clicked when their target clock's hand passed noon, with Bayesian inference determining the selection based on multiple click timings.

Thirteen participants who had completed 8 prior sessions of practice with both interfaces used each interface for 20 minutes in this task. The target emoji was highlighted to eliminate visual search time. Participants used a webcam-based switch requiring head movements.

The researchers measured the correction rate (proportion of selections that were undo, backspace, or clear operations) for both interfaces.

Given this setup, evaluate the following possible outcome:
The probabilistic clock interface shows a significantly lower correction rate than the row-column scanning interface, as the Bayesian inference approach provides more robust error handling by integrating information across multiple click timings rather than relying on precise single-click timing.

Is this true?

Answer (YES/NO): YES